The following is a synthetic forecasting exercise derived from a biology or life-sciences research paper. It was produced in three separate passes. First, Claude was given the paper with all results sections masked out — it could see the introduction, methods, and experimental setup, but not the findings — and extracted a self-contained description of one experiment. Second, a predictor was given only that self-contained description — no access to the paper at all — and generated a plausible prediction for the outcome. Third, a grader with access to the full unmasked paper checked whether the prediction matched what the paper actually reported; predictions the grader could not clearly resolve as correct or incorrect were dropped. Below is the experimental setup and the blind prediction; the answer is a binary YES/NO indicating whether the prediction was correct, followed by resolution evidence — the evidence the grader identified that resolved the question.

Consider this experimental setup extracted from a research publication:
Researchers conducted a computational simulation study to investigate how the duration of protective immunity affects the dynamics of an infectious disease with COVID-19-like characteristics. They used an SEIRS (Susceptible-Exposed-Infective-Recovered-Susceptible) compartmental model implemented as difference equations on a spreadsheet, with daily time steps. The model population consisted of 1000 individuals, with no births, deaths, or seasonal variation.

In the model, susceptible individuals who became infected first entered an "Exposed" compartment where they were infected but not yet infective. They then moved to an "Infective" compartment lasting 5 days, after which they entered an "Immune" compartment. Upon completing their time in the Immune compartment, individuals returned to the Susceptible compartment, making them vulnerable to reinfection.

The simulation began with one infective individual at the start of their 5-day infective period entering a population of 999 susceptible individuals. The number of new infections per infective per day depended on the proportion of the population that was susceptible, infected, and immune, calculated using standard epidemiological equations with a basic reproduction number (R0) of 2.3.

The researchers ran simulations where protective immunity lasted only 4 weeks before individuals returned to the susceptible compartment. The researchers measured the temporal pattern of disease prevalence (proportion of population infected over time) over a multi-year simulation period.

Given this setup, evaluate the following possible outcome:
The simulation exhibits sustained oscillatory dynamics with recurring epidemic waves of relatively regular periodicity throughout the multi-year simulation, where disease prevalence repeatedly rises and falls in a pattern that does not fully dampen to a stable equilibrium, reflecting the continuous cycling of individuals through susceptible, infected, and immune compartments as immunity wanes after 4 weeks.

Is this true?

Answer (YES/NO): YES